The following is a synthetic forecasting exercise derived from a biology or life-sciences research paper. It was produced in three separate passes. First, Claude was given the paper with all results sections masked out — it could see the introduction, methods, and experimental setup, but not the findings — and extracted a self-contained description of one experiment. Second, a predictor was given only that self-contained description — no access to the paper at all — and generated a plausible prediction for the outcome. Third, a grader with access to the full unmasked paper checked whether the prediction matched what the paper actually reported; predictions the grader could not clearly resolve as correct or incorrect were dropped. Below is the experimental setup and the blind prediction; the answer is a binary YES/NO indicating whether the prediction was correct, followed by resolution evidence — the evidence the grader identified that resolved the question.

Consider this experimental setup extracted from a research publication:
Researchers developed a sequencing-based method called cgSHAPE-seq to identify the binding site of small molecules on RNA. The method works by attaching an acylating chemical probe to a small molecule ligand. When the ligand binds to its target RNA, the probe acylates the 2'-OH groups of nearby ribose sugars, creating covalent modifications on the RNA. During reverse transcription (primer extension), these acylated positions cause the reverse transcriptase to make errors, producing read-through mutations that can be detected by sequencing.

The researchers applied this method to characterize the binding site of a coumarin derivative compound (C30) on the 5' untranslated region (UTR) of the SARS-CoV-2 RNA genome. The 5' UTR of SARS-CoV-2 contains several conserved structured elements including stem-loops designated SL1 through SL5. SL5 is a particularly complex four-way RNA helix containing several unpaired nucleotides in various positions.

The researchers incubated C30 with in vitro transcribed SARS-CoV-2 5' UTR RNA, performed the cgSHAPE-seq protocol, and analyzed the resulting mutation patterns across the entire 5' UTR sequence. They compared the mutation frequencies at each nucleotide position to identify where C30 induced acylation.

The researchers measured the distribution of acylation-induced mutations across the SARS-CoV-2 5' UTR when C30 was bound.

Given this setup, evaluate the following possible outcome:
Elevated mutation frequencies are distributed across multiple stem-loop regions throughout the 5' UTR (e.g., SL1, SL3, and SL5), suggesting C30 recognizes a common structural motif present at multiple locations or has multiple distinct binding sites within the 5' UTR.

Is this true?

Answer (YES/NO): NO